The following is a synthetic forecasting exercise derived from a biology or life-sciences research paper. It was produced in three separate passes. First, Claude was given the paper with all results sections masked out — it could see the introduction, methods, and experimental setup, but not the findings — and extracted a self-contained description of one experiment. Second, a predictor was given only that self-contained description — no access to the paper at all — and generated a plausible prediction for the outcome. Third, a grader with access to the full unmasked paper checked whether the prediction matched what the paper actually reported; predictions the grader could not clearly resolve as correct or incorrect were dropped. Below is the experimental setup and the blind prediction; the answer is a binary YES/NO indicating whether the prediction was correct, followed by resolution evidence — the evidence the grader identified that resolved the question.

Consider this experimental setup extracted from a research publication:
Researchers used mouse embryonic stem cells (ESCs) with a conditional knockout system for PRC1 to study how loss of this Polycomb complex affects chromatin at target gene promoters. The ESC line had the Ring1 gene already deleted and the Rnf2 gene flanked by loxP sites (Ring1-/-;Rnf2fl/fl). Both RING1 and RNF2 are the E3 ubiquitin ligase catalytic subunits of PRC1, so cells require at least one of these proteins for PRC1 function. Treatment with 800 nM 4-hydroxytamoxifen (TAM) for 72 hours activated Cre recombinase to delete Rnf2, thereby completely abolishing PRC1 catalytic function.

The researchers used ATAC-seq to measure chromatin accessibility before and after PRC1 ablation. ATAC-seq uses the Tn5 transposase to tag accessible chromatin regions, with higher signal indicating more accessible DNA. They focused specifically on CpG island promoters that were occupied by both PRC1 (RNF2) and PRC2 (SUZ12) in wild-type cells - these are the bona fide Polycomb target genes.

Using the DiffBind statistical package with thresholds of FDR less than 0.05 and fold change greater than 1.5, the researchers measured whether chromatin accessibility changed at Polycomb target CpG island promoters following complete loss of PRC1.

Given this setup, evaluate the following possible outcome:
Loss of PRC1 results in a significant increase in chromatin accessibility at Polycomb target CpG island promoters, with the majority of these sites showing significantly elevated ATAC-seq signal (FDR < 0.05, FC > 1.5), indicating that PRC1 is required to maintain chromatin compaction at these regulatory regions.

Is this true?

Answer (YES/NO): NO